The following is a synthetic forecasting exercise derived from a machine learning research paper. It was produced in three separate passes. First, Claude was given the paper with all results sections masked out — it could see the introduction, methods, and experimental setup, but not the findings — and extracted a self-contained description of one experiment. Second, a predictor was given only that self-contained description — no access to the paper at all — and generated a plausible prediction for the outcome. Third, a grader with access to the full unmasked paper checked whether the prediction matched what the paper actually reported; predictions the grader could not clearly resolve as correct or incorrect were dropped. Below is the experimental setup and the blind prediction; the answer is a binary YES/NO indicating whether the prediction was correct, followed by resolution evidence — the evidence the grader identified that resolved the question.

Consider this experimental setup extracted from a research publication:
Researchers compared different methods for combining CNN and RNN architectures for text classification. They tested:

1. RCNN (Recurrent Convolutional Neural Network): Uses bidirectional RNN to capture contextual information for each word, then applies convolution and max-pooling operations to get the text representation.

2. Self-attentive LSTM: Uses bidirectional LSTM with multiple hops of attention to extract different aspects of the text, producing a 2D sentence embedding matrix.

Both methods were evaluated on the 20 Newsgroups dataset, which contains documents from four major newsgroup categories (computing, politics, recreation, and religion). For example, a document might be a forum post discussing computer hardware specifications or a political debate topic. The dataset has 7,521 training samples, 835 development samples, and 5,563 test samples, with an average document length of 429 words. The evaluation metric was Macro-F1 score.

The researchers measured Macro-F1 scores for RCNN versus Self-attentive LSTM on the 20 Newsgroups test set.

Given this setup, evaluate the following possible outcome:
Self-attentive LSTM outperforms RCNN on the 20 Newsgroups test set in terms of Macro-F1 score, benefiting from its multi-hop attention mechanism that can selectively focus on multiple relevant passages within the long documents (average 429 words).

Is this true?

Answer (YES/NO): YES